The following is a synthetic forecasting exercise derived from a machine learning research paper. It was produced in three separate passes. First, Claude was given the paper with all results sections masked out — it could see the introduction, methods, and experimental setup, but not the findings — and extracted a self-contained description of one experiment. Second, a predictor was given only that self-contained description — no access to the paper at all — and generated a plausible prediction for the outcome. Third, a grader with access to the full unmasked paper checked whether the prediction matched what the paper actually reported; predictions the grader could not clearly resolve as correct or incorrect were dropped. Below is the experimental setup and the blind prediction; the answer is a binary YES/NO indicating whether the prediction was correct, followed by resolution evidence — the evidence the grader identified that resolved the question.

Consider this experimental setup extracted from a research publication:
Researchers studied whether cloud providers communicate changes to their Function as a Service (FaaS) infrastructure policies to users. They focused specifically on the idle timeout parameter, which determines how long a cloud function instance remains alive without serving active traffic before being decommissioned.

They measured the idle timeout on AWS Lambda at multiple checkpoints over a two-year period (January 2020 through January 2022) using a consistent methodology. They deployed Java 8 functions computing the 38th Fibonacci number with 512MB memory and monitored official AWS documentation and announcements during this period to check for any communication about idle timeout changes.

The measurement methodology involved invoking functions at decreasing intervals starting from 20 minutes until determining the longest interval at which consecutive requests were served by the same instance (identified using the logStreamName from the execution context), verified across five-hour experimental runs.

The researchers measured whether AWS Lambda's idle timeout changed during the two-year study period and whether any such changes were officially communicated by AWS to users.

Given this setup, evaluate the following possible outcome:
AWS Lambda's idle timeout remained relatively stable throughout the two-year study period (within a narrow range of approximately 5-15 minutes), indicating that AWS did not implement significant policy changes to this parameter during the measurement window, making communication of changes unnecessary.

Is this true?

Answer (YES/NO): NO